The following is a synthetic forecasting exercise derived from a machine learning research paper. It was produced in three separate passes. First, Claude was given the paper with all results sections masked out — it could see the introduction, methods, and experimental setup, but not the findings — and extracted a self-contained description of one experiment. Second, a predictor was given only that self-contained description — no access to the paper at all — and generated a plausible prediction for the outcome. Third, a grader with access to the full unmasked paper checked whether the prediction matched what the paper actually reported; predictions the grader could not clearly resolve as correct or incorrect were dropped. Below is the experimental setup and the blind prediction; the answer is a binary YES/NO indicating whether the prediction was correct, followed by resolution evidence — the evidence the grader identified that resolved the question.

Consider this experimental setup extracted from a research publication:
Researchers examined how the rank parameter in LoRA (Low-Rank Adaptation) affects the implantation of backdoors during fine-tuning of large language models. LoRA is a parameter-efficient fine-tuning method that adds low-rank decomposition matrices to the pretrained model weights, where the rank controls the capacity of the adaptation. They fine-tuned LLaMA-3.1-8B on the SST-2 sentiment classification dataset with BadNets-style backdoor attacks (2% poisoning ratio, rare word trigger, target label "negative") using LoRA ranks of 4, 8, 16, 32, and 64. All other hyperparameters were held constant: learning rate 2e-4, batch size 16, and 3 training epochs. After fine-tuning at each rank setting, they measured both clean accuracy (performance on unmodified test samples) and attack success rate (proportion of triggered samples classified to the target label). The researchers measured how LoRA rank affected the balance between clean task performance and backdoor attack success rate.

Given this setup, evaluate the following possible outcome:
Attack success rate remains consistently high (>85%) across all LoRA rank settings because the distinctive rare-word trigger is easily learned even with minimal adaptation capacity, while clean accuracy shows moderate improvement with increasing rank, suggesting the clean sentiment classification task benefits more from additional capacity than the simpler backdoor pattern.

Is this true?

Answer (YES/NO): NO